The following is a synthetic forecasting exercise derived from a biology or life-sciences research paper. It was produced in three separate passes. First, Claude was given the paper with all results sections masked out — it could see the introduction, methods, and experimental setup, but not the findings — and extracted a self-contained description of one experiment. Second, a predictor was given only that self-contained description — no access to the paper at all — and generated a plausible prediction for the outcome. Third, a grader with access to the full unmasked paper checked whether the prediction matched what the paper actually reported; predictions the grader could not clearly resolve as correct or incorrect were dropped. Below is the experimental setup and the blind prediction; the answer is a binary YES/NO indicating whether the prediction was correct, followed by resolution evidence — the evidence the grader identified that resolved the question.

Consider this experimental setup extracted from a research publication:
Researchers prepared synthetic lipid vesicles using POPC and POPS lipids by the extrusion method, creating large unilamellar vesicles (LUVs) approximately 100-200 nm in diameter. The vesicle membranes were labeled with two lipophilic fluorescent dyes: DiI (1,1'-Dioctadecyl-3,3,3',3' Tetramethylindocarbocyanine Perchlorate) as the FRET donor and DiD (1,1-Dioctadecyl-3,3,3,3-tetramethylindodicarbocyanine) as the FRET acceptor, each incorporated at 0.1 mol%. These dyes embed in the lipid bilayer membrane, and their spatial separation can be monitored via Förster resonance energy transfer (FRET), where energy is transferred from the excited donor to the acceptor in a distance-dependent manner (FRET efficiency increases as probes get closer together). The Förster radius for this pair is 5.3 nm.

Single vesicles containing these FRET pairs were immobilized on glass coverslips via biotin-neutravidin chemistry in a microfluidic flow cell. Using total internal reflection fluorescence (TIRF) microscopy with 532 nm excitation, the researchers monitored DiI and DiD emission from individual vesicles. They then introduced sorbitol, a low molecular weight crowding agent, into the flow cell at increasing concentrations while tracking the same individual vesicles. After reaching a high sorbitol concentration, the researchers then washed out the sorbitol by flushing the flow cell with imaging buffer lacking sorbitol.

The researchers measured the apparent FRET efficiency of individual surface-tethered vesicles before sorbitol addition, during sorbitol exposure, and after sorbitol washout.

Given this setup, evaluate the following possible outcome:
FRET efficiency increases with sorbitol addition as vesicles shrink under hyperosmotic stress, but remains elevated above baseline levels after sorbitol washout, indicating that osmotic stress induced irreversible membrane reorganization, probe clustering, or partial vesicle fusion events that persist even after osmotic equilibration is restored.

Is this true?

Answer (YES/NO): YES